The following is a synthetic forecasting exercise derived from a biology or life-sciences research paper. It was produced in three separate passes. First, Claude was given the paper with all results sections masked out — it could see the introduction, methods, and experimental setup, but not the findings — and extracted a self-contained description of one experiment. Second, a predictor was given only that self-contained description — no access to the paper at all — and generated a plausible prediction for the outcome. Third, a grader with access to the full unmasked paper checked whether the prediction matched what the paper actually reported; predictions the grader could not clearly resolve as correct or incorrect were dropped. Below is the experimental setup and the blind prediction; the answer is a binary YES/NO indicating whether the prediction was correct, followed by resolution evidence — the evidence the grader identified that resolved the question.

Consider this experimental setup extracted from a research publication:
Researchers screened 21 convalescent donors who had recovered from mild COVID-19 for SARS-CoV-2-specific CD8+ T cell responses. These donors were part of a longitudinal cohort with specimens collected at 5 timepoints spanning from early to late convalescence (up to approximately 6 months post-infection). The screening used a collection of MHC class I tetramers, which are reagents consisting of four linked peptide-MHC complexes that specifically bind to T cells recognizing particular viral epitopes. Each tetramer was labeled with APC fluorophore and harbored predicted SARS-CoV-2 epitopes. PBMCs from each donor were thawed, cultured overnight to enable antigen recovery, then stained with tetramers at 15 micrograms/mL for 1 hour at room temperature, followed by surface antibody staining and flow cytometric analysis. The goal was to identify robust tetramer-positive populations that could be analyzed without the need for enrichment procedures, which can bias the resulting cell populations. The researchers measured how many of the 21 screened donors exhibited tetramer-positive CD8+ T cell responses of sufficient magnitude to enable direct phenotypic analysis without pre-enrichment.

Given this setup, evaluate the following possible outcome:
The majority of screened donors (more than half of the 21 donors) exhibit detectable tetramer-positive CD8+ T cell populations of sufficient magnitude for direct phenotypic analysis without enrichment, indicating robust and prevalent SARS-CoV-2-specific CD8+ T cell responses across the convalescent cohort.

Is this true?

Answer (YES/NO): NO